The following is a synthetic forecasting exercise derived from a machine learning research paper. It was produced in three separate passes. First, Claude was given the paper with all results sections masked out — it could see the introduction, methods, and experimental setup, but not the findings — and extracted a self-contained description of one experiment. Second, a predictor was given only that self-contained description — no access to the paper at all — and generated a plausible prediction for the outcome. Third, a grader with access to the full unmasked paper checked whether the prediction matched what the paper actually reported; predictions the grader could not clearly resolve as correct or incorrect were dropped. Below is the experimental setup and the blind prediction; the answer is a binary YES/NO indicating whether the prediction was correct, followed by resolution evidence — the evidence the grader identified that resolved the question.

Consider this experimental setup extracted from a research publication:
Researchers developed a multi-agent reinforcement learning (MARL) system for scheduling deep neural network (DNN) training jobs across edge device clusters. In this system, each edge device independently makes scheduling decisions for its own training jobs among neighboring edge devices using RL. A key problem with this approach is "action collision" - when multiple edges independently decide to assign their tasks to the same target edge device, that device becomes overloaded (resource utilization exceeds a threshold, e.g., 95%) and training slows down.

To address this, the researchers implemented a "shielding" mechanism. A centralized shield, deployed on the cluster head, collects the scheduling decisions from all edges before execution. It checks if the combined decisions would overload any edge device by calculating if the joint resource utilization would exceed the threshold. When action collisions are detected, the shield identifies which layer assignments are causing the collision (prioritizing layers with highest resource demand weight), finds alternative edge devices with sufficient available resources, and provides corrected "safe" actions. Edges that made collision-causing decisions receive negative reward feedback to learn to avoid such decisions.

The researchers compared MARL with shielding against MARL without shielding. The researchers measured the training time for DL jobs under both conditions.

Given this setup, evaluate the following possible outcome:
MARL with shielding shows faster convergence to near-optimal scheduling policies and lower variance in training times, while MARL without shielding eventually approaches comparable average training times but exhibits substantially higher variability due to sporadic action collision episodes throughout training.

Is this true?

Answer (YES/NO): NO